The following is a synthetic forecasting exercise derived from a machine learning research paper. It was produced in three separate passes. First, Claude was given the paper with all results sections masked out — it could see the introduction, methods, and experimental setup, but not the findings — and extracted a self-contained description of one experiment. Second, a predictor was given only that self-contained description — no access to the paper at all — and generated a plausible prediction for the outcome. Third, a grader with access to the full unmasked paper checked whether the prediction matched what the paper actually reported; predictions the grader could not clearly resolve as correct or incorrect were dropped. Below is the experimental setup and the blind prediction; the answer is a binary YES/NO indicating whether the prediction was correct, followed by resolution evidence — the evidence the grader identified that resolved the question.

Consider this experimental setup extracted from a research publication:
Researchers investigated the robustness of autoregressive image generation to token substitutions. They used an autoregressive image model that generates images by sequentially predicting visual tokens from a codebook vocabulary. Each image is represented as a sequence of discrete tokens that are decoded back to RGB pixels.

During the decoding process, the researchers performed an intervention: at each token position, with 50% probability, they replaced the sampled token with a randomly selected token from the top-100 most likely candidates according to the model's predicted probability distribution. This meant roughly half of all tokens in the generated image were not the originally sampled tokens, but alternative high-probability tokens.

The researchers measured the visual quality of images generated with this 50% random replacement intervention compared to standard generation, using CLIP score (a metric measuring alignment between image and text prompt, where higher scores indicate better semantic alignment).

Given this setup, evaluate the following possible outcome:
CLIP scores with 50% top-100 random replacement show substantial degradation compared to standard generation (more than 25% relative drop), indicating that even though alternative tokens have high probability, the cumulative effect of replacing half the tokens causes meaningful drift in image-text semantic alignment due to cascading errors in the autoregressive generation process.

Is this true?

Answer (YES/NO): NO